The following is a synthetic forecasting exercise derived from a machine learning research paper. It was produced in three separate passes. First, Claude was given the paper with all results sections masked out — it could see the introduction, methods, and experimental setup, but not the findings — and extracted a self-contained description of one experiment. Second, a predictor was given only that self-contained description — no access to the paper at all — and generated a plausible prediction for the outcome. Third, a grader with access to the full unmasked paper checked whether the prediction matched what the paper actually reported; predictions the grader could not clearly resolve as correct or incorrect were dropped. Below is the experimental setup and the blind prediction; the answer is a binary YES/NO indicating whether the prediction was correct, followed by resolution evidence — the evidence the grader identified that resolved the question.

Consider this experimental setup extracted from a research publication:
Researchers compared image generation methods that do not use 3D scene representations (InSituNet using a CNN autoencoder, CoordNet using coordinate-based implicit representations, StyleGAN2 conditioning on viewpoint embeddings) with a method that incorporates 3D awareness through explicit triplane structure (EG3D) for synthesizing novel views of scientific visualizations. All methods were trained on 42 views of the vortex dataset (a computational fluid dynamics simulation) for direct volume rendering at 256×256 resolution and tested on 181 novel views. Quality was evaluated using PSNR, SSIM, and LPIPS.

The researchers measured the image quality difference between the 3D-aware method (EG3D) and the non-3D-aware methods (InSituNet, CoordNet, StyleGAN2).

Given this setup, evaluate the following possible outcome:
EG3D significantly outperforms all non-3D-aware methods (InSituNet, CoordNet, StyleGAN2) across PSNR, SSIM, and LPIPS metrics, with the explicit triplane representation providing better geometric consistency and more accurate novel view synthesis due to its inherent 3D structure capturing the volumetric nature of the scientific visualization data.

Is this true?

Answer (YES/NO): YES